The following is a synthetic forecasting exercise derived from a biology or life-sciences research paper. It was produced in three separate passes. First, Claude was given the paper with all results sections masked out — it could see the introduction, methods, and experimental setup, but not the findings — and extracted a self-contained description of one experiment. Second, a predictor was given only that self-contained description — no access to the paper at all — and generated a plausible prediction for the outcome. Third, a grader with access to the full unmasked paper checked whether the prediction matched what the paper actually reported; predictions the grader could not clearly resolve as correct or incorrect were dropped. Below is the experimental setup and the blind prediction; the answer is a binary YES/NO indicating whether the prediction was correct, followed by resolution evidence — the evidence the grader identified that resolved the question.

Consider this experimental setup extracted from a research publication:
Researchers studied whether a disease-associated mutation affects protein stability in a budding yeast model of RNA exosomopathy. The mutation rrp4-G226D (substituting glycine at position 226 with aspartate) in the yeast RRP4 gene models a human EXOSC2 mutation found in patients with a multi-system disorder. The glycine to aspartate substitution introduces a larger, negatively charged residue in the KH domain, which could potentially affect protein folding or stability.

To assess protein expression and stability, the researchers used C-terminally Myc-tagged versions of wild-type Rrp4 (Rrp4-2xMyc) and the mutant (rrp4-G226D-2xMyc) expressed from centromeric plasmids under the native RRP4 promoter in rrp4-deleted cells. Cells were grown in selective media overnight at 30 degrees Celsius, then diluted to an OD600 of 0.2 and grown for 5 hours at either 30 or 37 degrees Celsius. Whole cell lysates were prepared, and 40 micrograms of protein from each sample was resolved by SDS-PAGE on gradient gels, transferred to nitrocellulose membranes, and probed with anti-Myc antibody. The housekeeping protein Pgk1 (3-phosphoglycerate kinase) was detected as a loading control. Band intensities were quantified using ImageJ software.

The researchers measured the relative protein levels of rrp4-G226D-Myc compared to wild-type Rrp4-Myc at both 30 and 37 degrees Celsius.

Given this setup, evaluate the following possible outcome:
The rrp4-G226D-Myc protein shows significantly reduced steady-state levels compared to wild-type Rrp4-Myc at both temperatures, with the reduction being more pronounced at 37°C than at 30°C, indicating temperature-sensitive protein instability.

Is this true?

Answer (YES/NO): NO